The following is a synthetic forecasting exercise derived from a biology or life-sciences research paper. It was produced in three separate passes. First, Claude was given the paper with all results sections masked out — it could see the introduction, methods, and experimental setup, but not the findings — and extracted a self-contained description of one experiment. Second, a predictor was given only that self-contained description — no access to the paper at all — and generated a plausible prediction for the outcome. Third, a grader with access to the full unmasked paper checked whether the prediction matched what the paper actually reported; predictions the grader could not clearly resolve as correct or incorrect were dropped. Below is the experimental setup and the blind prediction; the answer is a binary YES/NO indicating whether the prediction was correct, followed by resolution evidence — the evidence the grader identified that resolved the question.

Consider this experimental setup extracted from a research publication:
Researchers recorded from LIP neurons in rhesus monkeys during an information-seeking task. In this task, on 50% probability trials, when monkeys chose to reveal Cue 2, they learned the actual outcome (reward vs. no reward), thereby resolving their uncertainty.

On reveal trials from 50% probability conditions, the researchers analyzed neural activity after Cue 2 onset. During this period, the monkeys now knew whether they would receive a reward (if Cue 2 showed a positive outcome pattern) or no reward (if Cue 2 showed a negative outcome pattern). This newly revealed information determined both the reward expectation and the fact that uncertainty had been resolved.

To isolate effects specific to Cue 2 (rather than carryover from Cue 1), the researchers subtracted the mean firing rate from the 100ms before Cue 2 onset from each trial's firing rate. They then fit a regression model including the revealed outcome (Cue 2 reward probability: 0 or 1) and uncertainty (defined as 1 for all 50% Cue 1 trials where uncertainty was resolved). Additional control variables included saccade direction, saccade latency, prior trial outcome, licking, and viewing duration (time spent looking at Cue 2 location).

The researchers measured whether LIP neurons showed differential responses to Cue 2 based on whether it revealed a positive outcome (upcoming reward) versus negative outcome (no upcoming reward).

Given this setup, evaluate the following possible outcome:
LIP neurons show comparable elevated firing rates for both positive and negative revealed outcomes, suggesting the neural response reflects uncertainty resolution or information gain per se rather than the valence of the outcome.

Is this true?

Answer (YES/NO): NO